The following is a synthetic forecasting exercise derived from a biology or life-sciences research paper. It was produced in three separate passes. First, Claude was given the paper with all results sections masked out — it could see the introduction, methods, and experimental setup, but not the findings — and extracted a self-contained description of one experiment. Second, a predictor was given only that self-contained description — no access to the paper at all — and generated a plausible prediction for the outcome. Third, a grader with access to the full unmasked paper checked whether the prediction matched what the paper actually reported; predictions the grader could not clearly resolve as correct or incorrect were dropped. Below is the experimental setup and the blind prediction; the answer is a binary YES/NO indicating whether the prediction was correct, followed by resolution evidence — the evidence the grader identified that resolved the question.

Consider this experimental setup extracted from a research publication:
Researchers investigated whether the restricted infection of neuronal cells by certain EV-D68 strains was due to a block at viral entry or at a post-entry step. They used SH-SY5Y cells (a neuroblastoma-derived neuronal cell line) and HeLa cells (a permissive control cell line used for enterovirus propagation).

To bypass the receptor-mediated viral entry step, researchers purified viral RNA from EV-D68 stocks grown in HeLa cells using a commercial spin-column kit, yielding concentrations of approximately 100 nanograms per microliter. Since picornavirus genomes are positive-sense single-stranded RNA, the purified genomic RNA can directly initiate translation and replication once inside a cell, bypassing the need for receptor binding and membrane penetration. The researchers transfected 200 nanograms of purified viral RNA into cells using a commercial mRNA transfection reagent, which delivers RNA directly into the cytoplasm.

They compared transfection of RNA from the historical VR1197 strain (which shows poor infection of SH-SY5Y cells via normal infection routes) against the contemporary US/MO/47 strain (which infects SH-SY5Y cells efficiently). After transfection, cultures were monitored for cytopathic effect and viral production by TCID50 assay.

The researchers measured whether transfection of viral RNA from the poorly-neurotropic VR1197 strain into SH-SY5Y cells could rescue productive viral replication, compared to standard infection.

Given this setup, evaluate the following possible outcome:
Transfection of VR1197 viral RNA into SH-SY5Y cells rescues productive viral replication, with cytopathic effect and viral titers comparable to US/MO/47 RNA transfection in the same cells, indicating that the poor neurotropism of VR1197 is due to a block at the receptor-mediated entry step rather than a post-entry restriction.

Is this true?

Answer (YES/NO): NO